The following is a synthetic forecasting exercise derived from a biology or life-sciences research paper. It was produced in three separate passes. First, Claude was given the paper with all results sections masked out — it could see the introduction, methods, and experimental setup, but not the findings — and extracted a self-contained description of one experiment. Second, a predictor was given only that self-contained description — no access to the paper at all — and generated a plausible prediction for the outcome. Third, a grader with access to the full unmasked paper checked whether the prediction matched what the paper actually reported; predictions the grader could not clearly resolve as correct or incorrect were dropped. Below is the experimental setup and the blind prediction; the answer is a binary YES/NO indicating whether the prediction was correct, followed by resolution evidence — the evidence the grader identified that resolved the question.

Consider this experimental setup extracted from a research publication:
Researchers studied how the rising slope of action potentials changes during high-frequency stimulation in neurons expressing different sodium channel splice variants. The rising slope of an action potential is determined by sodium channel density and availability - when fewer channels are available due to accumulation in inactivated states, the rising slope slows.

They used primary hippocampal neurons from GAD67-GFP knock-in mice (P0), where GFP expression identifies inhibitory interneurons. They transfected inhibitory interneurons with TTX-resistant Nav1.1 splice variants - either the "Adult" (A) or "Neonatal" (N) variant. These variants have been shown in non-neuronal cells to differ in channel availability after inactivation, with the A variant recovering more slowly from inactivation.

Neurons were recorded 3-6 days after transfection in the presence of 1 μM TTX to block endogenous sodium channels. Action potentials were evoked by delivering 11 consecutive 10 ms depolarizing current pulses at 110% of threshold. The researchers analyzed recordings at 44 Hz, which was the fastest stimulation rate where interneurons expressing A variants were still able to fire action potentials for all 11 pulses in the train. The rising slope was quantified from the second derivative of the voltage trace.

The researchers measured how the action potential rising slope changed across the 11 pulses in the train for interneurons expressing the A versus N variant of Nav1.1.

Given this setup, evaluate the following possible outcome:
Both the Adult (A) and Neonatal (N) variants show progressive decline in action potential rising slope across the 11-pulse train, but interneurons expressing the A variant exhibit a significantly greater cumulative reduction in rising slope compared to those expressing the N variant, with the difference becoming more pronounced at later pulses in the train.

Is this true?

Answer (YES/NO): NO